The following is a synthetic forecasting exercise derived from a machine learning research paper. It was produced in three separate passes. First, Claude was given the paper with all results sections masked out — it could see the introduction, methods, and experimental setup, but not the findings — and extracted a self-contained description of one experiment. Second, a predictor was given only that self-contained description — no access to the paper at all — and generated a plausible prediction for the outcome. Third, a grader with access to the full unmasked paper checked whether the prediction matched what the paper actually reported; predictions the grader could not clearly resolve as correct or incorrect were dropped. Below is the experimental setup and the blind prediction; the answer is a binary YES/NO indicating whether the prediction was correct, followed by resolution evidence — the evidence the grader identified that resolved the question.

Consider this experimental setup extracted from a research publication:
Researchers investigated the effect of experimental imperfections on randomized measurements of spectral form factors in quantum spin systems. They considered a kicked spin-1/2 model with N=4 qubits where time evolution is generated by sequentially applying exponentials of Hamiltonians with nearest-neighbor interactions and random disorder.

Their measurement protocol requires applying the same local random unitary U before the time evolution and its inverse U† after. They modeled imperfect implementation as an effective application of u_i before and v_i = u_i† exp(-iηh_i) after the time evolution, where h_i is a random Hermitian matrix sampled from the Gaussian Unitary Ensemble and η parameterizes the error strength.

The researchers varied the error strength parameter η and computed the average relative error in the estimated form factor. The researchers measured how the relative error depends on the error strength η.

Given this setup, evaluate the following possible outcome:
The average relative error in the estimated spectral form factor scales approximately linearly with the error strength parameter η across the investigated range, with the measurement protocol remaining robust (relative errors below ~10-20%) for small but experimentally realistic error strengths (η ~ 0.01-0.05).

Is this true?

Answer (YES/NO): NO